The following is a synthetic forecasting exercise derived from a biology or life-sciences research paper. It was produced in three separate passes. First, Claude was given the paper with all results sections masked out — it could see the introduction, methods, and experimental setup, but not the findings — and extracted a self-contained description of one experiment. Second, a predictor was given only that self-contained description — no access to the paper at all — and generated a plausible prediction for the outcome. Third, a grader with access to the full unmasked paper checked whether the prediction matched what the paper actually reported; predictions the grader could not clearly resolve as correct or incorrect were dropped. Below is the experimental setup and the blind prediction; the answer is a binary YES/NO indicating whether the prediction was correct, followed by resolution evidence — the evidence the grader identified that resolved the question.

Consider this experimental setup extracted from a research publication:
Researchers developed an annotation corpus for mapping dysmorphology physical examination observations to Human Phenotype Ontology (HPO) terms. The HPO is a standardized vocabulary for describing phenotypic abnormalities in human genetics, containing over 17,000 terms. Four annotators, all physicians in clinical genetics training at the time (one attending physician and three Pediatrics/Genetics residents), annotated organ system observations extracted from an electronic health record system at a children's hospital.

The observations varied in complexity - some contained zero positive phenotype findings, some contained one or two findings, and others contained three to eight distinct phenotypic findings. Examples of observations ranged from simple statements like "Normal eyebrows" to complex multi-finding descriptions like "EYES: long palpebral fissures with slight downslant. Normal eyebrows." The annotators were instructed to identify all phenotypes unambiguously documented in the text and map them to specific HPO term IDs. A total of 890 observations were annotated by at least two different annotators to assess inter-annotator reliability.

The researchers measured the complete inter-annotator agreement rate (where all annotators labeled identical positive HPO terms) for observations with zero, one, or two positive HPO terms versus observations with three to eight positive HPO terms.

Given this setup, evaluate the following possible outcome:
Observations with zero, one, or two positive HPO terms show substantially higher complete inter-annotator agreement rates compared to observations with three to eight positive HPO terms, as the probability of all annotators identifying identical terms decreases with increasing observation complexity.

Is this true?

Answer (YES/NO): YES